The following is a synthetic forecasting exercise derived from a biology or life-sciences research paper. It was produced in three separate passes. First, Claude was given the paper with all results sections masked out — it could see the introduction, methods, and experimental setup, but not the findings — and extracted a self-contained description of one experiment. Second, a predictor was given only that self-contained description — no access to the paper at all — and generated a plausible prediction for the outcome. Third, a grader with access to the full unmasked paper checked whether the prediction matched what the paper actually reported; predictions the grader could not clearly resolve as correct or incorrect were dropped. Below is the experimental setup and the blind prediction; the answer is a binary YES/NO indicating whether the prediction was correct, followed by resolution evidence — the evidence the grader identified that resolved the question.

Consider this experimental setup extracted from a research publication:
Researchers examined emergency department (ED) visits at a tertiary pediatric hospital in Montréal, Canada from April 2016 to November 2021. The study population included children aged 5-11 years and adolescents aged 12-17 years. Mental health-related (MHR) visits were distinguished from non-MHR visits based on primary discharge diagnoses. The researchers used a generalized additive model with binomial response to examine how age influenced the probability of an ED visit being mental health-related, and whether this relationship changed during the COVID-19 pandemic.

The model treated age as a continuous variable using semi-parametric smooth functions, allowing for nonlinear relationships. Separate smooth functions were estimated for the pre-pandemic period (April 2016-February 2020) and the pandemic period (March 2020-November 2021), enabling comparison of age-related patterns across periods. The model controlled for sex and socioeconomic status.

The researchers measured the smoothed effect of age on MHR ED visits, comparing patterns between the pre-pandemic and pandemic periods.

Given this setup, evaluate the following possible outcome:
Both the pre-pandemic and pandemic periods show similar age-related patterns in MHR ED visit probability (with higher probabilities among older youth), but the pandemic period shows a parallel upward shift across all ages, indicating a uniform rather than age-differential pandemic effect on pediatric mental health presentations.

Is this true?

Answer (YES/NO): NO